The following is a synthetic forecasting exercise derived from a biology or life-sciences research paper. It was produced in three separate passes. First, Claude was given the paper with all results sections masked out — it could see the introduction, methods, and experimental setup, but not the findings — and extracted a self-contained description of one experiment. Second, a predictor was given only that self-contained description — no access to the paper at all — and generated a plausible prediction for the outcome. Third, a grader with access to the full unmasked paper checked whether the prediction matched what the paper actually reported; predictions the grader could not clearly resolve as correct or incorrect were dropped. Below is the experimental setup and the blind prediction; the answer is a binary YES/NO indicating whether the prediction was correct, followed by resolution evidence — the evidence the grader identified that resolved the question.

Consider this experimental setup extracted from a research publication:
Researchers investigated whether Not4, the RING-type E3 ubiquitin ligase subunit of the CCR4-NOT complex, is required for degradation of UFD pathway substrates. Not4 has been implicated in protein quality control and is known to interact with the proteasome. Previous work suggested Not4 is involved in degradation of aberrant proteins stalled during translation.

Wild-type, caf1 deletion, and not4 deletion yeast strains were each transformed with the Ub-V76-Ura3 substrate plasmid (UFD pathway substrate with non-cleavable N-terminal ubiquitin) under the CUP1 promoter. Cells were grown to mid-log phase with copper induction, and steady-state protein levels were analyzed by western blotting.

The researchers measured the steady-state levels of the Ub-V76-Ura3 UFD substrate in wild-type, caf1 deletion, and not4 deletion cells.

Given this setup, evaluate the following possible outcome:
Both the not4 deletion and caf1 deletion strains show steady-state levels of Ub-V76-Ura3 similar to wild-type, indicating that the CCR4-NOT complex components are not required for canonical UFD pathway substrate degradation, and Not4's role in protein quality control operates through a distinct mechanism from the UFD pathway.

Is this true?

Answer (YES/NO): NO